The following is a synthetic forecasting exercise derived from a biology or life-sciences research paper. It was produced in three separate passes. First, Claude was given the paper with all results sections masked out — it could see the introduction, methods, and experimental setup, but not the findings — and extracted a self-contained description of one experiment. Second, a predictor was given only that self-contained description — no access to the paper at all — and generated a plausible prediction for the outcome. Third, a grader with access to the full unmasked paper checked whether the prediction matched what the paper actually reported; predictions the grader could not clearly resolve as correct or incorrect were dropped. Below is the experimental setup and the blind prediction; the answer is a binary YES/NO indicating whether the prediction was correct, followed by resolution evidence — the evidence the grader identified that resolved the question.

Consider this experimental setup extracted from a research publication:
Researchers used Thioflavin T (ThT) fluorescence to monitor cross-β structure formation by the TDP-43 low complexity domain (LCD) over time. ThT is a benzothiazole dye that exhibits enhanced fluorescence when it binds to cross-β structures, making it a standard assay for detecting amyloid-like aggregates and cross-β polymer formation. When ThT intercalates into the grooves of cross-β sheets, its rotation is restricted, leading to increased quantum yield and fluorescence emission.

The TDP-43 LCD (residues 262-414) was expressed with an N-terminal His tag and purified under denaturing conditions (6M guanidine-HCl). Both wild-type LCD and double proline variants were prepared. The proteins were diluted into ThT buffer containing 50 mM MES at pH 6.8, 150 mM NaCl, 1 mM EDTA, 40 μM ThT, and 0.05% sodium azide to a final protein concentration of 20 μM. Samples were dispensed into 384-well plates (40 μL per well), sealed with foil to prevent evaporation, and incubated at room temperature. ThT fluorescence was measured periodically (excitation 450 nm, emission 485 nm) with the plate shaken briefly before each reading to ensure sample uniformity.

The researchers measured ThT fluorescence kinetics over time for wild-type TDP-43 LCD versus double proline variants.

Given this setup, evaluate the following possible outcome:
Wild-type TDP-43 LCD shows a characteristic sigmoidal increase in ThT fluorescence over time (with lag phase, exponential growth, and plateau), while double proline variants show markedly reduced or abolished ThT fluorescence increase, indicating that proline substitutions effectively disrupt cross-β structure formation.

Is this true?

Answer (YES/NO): NO